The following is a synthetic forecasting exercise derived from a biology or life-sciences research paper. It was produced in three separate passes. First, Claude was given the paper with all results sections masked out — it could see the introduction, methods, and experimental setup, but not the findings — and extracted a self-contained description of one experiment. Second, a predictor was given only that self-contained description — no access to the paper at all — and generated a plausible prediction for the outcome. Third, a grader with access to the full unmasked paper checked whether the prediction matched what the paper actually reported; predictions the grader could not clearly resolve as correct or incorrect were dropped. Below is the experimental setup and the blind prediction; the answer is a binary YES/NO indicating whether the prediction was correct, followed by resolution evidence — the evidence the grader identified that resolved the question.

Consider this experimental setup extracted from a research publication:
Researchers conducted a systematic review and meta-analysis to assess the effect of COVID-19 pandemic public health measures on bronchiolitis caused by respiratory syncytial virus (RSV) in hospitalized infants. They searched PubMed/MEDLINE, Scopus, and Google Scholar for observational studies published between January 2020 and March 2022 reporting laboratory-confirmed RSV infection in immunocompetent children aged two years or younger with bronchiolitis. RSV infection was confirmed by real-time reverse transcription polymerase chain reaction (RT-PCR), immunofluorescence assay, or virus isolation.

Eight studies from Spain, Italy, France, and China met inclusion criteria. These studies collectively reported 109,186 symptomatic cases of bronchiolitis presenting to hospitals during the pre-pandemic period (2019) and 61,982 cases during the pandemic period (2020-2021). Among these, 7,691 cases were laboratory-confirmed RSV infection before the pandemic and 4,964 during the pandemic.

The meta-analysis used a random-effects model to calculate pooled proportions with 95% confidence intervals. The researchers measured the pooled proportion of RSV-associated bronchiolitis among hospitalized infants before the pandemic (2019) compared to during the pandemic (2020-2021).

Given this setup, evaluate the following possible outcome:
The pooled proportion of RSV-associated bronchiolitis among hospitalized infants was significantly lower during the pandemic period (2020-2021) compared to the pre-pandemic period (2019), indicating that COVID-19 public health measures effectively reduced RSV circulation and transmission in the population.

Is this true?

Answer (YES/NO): NO